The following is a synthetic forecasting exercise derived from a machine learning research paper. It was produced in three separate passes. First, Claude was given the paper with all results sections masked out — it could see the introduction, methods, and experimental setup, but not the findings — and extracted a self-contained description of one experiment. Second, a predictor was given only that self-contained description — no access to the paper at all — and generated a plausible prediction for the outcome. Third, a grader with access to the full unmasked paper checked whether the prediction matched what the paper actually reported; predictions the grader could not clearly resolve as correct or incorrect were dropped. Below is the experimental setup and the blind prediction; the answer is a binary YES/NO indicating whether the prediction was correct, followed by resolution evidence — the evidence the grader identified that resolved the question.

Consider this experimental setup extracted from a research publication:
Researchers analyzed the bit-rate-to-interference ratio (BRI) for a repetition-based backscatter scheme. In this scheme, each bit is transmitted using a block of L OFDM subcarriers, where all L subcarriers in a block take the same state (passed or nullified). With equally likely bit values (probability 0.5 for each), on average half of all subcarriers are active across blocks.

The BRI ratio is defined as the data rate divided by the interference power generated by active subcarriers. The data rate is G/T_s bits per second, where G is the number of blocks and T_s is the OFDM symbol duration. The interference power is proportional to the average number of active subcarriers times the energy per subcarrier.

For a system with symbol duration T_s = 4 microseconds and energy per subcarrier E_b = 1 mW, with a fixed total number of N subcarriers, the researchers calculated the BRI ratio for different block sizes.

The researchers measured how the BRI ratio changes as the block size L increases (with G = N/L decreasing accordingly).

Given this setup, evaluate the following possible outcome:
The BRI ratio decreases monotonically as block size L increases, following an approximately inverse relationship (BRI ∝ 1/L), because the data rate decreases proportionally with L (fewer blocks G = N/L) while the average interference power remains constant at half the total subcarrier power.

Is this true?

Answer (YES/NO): YES